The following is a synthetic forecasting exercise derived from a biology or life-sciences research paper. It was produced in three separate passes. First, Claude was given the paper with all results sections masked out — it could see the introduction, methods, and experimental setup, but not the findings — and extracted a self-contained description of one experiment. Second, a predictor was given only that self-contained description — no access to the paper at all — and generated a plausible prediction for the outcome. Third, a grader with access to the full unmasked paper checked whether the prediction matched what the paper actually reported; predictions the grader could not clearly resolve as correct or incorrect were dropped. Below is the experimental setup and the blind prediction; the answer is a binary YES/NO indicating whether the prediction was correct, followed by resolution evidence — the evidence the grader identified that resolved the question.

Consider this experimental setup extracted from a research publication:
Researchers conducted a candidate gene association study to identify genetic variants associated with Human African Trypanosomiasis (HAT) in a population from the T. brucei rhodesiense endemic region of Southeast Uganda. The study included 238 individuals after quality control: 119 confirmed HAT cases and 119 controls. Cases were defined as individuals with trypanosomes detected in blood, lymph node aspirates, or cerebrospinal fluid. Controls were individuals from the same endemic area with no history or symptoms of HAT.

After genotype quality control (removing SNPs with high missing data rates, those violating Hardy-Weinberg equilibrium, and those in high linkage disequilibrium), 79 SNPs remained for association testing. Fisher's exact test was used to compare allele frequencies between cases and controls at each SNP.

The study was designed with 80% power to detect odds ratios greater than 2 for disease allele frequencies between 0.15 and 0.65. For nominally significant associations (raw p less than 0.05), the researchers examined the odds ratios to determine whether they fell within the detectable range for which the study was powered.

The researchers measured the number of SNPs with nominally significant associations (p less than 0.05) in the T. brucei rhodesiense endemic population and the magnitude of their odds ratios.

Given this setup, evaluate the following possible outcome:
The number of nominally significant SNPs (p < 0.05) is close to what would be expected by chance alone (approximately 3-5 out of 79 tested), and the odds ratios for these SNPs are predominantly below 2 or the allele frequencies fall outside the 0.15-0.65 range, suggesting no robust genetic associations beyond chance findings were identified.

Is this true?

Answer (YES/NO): YES